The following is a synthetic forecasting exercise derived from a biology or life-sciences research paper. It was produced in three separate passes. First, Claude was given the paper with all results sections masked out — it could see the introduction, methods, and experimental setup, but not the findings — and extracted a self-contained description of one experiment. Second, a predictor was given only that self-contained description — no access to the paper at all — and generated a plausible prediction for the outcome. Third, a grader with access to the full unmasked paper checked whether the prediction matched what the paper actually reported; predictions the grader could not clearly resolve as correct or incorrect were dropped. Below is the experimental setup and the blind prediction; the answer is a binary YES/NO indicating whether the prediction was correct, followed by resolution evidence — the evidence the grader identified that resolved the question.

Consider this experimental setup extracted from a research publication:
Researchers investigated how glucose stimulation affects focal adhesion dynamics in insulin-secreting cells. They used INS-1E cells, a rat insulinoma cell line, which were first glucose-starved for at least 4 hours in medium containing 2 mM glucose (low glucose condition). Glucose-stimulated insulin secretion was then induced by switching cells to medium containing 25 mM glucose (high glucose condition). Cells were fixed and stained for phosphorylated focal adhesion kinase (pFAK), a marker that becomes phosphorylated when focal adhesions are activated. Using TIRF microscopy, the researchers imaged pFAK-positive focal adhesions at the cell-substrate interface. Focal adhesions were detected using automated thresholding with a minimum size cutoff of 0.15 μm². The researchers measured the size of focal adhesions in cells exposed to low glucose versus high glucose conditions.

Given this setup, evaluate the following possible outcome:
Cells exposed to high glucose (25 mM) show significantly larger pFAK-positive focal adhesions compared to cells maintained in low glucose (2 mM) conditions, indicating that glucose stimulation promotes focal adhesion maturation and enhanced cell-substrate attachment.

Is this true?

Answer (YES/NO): YES